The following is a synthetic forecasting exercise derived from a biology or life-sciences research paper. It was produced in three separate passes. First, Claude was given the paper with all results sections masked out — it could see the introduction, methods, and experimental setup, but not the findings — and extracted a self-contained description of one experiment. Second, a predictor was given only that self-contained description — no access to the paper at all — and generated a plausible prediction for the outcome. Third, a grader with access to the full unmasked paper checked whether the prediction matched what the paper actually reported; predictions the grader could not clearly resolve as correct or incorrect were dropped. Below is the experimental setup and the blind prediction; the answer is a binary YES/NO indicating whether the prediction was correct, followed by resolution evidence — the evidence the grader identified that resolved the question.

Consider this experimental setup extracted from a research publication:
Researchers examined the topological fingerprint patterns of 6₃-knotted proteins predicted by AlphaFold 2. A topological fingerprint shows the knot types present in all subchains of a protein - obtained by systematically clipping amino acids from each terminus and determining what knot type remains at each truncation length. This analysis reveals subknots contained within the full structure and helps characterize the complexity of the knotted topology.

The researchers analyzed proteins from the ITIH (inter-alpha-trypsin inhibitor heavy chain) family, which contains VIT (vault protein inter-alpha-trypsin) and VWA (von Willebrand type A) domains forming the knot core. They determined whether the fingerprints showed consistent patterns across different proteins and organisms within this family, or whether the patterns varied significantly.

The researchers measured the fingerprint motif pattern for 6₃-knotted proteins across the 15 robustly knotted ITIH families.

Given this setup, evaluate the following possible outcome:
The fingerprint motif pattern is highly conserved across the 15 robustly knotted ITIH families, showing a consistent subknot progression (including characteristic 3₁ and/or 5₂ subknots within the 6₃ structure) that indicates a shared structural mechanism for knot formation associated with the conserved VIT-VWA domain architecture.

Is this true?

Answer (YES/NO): YES